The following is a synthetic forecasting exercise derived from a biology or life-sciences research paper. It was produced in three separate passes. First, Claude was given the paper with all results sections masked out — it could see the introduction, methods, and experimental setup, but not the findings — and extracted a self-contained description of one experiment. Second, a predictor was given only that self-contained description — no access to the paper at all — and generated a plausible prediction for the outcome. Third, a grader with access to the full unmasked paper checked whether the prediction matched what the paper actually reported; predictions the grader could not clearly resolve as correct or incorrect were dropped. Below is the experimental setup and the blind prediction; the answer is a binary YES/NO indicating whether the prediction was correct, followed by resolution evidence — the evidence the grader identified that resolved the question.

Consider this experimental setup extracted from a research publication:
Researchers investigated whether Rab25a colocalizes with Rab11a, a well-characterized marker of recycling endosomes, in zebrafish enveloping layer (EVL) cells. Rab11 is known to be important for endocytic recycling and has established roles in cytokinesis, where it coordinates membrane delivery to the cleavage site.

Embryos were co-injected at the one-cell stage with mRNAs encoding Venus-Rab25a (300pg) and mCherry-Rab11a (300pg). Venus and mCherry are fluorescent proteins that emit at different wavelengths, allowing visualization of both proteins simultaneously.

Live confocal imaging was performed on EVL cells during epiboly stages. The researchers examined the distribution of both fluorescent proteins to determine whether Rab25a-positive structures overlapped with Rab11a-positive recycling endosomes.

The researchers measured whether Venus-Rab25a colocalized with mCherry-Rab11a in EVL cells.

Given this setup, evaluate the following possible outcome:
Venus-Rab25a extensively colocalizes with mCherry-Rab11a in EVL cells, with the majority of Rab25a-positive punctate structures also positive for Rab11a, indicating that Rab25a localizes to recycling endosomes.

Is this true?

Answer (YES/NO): NO